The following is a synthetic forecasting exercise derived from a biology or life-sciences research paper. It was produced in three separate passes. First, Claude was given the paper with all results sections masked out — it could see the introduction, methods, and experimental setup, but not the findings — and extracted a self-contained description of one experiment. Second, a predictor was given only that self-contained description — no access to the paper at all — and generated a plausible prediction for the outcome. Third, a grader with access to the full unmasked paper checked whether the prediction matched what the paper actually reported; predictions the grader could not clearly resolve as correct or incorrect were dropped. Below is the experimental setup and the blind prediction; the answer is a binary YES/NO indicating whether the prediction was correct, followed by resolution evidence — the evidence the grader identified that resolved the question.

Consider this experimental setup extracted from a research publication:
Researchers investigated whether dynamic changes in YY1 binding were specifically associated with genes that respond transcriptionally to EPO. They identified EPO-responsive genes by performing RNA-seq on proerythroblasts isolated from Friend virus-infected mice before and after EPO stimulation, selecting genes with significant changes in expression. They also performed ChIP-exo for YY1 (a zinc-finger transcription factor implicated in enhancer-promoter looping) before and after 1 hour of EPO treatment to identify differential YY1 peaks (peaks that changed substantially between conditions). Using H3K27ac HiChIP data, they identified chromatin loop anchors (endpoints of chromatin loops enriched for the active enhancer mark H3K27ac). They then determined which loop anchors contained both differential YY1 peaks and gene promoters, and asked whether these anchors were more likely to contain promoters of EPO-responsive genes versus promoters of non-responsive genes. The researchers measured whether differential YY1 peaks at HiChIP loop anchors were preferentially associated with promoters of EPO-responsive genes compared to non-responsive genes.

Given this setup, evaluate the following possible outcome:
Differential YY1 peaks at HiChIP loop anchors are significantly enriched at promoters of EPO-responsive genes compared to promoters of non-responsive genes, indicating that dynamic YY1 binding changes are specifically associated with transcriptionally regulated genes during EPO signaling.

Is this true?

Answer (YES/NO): YES